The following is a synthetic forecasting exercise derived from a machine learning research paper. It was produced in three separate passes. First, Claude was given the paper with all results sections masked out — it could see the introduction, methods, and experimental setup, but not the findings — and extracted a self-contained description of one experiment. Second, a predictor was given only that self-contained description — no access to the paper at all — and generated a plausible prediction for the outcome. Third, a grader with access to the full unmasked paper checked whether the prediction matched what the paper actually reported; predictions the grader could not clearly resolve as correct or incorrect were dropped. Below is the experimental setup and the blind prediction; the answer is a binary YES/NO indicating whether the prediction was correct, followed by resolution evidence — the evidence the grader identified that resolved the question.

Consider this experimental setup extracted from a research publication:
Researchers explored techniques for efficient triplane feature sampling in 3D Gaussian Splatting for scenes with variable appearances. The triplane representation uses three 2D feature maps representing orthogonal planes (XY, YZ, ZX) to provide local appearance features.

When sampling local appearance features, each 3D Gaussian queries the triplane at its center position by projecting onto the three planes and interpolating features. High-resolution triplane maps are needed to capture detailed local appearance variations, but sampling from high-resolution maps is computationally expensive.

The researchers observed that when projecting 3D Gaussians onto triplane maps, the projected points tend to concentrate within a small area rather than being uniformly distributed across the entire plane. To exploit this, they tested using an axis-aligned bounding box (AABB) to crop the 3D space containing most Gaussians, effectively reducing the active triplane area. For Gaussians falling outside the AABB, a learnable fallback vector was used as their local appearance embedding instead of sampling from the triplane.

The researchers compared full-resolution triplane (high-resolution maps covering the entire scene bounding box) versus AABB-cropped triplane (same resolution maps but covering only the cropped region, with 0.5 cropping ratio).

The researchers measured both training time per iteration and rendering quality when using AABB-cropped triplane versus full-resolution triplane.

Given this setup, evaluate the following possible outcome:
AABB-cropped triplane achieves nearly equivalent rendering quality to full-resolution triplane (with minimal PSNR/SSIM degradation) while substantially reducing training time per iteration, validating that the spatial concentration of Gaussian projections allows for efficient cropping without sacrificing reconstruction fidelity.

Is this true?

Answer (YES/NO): NO